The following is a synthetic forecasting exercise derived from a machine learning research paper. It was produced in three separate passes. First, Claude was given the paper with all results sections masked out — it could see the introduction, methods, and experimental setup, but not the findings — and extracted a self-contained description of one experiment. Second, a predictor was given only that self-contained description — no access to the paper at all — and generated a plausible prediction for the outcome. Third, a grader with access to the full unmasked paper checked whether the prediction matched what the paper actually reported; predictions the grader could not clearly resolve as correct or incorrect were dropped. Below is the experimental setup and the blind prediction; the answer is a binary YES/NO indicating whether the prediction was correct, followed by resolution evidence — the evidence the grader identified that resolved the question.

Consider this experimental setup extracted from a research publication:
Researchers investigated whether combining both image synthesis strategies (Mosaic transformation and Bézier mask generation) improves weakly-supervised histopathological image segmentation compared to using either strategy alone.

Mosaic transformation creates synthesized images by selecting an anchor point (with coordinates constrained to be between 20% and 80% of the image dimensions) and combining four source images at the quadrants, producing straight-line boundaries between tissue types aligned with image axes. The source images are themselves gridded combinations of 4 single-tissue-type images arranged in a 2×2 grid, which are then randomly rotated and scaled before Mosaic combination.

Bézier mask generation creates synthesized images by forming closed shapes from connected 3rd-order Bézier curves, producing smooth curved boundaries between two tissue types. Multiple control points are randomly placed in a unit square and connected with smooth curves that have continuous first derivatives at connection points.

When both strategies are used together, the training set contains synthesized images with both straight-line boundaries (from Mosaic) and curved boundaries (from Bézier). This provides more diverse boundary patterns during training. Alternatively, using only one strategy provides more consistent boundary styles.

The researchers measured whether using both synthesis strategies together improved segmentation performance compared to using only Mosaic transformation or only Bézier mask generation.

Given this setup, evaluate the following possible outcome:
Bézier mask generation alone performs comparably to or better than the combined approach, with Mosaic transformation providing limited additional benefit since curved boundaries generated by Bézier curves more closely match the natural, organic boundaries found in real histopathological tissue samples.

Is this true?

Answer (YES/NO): NO